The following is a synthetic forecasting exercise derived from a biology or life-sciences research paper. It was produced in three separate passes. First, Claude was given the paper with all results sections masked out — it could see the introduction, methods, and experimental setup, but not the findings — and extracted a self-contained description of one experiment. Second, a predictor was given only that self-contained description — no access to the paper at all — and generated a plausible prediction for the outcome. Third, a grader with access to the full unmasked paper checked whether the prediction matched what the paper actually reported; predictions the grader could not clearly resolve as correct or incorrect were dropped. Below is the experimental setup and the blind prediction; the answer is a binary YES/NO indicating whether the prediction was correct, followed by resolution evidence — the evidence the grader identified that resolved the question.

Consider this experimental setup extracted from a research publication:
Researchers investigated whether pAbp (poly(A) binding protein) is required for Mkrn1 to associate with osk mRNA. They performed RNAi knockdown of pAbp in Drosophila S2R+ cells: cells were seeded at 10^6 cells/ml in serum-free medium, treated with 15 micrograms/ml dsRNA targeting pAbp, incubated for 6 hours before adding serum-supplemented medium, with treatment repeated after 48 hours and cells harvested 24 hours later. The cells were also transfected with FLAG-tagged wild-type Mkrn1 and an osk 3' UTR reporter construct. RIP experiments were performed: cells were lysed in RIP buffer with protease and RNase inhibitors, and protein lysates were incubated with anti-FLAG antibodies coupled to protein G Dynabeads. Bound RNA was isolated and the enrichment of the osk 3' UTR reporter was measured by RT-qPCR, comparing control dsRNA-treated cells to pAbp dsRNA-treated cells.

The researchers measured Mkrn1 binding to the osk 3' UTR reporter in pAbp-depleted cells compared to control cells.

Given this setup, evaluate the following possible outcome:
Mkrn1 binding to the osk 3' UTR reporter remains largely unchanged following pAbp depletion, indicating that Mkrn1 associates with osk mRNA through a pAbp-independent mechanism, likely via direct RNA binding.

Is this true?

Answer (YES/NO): NO